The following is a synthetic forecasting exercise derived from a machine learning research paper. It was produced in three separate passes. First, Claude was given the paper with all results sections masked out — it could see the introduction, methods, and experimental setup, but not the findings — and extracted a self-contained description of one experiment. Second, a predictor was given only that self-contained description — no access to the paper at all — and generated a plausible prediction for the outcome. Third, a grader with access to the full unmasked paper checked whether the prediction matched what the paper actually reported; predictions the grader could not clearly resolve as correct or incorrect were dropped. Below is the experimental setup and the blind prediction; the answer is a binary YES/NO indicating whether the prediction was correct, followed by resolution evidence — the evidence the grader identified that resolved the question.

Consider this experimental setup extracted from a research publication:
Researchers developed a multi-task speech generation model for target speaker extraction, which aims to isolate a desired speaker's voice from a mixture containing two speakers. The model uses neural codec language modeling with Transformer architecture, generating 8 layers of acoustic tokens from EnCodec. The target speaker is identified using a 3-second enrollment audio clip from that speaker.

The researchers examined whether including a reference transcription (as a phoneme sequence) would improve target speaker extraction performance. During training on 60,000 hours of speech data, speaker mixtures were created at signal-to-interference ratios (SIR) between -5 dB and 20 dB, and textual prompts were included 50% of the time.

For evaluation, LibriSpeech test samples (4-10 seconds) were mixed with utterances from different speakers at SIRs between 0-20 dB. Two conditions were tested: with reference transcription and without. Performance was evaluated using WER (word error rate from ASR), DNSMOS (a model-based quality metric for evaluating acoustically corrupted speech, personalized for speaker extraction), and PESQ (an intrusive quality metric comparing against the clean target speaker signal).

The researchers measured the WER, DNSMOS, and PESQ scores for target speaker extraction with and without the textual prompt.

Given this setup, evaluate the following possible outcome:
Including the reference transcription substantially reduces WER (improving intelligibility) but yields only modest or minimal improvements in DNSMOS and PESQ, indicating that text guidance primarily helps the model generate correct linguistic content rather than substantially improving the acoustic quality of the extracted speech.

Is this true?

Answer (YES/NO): NO